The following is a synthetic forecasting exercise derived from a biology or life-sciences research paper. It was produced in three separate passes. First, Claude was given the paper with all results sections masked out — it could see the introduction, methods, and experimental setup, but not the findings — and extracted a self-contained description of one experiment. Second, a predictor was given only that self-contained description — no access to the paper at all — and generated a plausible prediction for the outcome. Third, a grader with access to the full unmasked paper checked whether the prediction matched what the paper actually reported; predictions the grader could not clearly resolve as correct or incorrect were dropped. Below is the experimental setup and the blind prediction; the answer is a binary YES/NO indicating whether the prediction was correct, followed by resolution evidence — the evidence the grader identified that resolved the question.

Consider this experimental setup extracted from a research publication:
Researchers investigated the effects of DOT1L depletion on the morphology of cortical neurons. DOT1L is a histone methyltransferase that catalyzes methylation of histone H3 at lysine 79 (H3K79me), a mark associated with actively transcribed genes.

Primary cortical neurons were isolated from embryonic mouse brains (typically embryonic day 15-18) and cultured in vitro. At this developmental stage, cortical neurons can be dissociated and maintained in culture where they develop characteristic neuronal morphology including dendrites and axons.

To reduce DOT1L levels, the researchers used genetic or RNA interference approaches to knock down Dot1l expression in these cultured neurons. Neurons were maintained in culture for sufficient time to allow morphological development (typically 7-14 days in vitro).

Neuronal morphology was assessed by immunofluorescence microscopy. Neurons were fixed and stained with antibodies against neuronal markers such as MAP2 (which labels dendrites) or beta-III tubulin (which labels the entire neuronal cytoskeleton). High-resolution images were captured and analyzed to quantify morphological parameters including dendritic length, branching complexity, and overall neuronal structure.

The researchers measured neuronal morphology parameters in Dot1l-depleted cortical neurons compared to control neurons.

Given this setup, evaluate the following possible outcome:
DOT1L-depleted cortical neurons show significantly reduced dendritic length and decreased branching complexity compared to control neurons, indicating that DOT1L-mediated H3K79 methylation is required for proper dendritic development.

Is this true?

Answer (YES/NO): YES